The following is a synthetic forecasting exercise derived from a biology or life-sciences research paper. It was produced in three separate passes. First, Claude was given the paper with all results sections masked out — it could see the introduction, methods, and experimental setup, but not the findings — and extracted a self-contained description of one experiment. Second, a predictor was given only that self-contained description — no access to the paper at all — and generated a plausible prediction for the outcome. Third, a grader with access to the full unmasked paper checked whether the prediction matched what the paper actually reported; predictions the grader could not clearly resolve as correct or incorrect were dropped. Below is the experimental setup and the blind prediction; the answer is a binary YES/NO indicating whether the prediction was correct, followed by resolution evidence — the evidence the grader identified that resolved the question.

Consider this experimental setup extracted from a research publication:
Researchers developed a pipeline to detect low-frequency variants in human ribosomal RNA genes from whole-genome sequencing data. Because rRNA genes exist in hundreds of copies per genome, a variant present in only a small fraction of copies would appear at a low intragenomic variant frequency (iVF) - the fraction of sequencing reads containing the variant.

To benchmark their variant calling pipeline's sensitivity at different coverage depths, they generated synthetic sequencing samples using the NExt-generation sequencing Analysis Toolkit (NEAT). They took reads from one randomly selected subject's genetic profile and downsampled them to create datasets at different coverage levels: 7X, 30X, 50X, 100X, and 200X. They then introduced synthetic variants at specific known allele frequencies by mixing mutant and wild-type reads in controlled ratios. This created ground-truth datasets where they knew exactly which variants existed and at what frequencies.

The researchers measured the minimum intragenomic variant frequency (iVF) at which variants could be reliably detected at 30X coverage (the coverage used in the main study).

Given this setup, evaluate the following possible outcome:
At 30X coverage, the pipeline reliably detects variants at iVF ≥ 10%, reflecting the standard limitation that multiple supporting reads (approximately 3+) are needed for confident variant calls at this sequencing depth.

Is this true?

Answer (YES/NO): NO